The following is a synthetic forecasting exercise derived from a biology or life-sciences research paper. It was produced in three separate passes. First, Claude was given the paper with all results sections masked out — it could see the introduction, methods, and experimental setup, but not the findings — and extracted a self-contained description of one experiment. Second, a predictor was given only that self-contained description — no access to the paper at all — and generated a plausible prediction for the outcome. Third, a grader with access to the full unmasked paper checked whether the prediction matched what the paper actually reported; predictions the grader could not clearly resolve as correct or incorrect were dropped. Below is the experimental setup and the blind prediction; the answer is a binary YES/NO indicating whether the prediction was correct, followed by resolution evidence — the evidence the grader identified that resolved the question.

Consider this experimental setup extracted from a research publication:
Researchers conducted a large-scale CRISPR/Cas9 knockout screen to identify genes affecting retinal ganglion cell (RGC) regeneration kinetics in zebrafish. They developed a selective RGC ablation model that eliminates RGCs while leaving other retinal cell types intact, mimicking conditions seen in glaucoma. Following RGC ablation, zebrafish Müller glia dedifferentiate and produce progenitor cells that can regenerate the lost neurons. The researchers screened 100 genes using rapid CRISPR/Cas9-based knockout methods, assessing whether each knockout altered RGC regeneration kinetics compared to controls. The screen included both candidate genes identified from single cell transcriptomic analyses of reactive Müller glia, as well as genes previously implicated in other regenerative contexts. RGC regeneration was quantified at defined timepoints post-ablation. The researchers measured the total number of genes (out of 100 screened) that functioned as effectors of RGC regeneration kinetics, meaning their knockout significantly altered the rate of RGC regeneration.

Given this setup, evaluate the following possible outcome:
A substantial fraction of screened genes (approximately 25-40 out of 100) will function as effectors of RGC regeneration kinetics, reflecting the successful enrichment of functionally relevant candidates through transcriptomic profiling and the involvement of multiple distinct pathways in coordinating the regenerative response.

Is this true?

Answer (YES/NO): NO